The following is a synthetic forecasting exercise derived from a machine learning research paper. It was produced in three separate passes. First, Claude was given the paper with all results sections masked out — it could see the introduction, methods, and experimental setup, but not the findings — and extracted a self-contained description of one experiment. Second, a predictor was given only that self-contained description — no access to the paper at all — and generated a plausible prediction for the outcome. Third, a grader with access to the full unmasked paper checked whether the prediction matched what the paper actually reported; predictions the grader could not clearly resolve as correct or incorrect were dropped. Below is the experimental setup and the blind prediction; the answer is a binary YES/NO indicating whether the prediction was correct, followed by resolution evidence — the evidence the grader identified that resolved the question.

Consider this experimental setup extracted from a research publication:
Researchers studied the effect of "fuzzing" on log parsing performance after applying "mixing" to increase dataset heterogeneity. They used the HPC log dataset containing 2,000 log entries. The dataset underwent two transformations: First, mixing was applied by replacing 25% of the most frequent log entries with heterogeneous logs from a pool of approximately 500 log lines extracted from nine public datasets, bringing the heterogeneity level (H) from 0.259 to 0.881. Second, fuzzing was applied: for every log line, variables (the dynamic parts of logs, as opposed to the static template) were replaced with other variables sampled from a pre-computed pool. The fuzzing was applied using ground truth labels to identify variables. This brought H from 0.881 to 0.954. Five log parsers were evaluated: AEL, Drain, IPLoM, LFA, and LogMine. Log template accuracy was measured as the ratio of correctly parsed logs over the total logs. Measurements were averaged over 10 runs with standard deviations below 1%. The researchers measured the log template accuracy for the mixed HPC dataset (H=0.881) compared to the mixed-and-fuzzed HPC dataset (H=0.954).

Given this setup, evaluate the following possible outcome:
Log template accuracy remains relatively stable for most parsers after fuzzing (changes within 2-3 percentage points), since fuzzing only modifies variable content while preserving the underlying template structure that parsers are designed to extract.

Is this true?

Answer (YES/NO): NO